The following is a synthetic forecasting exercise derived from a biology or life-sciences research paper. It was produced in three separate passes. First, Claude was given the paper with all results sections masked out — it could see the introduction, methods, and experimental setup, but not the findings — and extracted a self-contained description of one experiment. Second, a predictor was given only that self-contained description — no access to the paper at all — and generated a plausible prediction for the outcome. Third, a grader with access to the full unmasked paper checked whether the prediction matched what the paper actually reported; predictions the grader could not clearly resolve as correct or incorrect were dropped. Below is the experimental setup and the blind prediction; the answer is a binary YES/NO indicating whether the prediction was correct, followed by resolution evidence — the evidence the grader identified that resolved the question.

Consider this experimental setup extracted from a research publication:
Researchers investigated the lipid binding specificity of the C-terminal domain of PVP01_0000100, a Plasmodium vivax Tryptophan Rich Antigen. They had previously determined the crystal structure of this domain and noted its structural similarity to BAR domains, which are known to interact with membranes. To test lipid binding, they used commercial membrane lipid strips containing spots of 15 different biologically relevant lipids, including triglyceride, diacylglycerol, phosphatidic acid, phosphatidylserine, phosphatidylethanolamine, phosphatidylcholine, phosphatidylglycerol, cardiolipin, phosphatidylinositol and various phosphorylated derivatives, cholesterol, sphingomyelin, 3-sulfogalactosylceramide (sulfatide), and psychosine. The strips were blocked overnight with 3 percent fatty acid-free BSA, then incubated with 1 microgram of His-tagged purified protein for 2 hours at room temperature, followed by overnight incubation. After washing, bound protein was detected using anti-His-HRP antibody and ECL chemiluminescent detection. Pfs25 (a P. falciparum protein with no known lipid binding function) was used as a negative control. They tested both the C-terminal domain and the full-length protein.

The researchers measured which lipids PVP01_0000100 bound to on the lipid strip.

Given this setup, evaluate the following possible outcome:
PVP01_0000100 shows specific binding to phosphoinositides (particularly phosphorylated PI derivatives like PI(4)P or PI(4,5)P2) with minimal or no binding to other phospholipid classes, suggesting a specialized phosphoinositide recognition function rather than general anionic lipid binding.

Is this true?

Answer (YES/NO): NO